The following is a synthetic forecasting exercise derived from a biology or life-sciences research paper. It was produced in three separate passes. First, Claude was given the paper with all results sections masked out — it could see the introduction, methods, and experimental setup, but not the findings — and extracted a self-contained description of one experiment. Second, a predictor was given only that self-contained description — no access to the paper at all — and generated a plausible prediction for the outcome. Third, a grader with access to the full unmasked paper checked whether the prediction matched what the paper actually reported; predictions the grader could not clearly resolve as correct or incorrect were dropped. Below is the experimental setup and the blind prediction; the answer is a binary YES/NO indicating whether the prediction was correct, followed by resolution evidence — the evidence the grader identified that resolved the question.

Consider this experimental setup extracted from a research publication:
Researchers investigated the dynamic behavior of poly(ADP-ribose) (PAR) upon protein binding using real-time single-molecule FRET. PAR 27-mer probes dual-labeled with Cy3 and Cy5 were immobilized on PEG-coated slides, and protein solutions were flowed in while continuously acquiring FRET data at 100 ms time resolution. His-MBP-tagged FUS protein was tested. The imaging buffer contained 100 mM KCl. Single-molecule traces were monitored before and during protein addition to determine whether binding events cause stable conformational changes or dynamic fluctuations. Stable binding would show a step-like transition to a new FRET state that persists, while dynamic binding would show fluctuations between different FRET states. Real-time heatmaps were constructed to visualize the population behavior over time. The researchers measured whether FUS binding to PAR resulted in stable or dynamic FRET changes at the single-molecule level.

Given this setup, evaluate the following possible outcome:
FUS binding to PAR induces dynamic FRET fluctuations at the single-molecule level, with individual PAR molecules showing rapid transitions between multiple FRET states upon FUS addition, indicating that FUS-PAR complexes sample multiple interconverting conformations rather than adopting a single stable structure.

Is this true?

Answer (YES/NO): NO